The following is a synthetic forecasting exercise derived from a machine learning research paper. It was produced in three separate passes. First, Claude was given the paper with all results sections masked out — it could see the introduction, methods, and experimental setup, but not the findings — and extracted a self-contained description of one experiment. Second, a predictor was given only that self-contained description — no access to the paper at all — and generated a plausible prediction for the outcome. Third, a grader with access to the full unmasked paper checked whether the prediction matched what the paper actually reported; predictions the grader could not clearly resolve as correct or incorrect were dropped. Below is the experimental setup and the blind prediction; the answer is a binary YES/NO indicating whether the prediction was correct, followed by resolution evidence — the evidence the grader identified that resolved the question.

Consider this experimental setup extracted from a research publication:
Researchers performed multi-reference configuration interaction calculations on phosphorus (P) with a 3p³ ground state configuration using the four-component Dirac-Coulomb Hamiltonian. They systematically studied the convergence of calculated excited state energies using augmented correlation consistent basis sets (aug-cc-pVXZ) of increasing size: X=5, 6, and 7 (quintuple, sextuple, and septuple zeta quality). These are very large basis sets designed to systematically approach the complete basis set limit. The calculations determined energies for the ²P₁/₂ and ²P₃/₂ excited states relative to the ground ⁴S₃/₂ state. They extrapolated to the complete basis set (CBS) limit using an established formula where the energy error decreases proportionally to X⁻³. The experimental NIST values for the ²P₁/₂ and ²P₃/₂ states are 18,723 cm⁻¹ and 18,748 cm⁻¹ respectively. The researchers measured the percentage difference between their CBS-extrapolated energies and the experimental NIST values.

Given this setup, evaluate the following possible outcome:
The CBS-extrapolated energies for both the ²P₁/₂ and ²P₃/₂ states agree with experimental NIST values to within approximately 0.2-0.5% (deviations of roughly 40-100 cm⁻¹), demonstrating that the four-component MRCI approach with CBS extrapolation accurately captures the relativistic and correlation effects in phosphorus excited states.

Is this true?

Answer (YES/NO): NO